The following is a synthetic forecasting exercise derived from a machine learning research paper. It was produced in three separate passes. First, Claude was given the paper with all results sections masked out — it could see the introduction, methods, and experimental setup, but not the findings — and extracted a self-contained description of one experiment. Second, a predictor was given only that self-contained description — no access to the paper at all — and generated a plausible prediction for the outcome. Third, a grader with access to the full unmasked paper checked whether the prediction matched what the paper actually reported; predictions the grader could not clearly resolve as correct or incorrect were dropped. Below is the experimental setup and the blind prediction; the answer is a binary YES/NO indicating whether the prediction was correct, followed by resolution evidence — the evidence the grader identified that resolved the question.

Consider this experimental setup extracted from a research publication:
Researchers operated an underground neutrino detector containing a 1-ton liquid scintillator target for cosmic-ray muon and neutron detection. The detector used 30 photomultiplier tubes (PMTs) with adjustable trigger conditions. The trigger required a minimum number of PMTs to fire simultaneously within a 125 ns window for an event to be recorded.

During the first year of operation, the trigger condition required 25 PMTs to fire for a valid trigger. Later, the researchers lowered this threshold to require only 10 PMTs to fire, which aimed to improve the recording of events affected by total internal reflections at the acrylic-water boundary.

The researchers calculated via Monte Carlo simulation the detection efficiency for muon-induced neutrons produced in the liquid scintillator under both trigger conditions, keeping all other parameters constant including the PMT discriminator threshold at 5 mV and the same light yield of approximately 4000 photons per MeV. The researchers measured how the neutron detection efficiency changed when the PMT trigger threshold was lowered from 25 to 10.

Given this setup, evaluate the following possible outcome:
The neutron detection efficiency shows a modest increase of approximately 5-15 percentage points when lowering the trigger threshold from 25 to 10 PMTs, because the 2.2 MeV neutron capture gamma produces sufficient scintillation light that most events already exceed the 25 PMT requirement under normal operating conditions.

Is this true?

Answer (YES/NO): YES